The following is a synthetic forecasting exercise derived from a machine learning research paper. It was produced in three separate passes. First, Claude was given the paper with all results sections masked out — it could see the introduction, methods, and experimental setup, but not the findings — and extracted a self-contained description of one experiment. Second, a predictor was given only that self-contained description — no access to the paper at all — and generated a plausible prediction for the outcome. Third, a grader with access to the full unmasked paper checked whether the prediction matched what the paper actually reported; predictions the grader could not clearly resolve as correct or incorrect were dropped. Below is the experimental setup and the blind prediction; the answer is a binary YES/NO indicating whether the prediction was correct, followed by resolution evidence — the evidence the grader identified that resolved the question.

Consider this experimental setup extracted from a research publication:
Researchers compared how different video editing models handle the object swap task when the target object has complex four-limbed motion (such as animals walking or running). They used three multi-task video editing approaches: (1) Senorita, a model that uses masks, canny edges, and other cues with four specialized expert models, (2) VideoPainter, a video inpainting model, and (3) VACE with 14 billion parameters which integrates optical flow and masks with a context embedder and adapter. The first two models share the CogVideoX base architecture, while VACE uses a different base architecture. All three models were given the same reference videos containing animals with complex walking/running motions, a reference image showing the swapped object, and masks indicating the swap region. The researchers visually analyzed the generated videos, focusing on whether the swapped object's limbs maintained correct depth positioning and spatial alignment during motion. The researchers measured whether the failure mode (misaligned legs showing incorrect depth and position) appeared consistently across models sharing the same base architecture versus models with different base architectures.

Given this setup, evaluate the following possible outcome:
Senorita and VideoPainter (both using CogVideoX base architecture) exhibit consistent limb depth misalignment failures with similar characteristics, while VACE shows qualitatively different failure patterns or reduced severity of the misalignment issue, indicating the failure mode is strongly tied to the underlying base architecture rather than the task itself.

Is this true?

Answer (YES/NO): YES